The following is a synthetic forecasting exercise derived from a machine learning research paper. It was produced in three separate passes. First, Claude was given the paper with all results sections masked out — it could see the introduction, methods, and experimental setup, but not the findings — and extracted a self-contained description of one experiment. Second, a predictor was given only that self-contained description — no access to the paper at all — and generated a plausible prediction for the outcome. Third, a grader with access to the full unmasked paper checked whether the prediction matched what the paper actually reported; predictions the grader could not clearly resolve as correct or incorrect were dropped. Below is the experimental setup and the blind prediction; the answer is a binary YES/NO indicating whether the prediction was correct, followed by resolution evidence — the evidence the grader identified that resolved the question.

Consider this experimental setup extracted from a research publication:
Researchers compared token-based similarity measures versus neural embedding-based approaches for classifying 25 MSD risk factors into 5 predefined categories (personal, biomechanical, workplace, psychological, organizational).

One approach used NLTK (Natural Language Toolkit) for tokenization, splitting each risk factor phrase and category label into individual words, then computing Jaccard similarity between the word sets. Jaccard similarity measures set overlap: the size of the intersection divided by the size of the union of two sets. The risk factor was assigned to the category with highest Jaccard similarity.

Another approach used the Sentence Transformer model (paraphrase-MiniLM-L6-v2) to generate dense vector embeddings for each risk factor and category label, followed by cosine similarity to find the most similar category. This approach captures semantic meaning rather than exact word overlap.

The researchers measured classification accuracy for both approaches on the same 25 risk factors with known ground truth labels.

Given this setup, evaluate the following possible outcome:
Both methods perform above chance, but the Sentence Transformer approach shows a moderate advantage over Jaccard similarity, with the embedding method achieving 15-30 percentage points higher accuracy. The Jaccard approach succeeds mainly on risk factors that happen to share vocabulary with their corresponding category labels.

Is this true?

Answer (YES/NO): NO